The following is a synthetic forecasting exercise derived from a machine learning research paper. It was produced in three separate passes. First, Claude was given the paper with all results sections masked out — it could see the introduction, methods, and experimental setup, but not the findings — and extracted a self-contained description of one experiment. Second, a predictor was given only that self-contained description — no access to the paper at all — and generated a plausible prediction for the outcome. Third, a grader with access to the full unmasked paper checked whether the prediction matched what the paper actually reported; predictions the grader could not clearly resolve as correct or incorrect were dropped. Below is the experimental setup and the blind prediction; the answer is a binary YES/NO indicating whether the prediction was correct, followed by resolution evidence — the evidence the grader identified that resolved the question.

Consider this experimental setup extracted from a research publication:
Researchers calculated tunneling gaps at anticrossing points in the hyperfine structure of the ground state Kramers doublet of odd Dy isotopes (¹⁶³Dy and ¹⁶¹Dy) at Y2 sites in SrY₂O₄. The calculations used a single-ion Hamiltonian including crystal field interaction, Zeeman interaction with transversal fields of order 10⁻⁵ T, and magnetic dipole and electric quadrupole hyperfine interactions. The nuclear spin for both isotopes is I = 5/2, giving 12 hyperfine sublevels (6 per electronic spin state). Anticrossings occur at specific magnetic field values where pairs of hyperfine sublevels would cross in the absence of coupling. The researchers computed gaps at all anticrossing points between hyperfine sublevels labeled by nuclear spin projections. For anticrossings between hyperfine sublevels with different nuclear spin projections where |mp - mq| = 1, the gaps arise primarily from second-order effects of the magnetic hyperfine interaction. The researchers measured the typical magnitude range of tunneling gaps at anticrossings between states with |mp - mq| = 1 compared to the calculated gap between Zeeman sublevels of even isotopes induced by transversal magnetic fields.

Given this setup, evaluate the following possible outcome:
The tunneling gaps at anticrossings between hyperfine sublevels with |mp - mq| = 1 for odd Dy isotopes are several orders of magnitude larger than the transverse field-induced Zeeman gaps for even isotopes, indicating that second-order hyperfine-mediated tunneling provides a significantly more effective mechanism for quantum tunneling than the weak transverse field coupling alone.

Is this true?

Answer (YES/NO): YES